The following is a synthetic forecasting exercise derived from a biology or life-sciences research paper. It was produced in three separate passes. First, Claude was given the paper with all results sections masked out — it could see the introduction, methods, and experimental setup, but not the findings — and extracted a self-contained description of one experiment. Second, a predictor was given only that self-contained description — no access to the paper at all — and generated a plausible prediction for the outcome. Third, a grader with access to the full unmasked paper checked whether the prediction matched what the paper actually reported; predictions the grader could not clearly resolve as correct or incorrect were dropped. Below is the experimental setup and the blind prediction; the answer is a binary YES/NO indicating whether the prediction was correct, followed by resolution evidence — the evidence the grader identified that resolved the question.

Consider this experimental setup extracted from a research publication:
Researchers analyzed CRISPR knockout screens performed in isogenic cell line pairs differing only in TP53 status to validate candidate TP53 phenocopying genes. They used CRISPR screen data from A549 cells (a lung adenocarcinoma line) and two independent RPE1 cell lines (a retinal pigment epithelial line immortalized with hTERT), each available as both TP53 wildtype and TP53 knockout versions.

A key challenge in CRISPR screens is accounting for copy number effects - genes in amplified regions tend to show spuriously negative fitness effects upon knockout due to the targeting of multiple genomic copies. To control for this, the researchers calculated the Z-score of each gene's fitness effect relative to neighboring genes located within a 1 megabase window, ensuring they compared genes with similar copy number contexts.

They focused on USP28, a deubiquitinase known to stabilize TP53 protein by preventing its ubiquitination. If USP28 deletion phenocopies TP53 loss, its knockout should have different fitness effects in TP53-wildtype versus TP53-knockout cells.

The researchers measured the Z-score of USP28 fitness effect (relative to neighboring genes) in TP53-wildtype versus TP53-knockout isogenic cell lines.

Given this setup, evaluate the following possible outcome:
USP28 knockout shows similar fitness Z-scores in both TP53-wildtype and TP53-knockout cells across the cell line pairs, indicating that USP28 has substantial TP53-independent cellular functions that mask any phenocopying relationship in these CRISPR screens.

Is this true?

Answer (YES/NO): NO